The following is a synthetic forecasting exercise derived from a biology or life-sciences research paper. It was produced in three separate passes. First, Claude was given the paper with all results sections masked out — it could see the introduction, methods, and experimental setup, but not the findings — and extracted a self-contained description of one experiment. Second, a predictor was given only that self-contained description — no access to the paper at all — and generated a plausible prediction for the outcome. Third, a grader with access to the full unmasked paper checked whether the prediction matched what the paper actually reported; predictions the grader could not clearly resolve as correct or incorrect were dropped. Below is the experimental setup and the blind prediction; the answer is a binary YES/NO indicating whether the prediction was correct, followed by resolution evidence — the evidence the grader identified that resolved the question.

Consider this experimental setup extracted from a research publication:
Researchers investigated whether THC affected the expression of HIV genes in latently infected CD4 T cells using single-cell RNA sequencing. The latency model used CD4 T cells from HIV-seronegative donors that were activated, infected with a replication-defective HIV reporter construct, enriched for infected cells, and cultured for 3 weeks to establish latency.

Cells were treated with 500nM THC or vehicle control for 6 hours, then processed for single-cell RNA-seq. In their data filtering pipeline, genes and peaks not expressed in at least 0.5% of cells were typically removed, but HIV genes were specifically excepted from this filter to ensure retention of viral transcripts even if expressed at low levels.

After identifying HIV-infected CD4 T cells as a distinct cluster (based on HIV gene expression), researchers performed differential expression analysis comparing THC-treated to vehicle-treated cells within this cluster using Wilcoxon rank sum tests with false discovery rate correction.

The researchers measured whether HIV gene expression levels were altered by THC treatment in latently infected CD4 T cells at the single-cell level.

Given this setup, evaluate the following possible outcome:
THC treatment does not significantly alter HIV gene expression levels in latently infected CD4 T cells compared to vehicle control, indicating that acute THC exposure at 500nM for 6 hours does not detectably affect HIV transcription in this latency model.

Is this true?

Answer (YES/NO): NO